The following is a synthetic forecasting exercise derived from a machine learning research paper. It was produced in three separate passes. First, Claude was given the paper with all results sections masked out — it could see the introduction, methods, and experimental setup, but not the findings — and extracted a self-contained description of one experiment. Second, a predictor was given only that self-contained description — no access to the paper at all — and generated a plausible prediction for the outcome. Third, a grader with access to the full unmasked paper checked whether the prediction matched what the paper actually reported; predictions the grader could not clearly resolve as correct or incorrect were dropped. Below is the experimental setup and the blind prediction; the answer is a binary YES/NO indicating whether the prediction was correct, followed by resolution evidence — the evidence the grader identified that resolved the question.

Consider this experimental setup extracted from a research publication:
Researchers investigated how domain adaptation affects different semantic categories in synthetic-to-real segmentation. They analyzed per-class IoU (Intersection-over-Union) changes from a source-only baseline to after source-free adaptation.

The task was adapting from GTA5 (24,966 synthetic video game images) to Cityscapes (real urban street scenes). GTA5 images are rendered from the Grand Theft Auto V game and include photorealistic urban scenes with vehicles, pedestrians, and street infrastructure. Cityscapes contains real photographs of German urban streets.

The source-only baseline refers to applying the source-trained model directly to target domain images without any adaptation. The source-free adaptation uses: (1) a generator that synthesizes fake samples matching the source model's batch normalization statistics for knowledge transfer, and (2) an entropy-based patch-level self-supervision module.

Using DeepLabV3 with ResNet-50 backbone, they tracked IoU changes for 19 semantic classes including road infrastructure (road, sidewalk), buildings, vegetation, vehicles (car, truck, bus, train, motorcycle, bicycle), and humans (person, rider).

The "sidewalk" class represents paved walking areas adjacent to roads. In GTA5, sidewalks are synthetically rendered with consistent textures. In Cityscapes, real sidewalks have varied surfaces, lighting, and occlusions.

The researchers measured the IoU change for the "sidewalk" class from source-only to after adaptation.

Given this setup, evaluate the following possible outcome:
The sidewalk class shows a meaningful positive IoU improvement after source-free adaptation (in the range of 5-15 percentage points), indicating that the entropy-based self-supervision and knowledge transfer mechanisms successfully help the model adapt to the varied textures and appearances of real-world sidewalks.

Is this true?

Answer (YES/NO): NO